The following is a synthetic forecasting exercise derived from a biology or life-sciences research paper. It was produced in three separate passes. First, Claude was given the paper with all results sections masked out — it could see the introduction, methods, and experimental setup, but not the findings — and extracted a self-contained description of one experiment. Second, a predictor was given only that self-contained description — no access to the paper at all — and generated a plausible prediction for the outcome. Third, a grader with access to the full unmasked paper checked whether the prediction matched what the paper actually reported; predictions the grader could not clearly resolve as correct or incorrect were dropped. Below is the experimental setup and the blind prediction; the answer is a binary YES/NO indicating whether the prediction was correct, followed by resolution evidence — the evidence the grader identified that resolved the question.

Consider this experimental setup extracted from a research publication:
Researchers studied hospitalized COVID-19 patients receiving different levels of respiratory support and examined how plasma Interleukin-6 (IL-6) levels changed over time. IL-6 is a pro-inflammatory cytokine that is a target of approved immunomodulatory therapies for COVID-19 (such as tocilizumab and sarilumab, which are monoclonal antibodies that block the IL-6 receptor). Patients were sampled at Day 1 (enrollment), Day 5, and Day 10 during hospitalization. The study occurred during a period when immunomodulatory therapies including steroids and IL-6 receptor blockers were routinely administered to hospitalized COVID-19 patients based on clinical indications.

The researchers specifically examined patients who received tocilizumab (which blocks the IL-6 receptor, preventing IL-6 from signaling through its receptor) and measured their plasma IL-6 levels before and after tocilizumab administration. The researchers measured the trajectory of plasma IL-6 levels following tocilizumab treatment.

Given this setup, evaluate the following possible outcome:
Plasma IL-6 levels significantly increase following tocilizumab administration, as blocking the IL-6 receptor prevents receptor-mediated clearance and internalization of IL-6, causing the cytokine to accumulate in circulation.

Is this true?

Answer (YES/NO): YES